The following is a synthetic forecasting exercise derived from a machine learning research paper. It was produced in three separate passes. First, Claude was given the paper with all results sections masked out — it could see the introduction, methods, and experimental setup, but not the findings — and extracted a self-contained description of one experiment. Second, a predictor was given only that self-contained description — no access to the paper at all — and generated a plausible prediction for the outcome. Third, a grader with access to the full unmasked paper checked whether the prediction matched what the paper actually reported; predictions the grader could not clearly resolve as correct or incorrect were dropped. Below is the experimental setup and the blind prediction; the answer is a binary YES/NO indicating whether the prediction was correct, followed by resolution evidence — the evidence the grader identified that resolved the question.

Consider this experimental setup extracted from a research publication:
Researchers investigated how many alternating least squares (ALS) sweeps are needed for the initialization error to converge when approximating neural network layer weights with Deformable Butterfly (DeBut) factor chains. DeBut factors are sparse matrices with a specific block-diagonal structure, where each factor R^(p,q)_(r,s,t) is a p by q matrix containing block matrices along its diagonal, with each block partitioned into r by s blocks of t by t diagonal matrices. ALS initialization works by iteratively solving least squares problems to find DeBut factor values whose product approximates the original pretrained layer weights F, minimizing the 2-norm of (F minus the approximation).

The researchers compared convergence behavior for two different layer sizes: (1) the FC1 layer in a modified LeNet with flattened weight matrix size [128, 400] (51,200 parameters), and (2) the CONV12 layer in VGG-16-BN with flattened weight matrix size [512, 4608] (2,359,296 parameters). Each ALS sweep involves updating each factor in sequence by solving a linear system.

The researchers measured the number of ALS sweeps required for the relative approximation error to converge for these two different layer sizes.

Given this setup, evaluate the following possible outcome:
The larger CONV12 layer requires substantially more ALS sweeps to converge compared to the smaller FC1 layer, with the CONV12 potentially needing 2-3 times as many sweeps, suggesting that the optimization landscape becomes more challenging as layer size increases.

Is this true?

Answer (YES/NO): YES